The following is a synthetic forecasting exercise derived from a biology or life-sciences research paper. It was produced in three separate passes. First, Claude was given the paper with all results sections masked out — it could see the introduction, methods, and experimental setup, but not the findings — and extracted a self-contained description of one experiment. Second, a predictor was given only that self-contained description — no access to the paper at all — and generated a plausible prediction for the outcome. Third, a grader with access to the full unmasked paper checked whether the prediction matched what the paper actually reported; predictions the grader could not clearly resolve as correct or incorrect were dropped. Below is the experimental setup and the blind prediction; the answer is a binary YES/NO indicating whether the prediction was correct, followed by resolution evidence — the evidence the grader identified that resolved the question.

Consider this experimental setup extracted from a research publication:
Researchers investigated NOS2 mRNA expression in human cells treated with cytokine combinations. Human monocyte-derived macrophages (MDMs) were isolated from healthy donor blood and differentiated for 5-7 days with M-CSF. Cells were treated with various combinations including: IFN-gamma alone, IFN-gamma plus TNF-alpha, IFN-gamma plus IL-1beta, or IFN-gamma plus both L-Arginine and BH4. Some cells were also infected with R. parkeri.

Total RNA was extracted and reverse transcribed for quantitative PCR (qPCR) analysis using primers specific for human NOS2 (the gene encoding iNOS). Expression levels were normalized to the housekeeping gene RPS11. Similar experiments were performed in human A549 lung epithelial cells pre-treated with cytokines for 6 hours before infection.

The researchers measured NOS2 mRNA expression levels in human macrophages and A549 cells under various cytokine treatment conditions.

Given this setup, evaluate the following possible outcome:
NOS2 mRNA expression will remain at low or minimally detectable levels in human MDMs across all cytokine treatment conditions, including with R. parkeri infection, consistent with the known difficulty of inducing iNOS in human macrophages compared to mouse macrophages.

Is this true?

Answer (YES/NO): YES